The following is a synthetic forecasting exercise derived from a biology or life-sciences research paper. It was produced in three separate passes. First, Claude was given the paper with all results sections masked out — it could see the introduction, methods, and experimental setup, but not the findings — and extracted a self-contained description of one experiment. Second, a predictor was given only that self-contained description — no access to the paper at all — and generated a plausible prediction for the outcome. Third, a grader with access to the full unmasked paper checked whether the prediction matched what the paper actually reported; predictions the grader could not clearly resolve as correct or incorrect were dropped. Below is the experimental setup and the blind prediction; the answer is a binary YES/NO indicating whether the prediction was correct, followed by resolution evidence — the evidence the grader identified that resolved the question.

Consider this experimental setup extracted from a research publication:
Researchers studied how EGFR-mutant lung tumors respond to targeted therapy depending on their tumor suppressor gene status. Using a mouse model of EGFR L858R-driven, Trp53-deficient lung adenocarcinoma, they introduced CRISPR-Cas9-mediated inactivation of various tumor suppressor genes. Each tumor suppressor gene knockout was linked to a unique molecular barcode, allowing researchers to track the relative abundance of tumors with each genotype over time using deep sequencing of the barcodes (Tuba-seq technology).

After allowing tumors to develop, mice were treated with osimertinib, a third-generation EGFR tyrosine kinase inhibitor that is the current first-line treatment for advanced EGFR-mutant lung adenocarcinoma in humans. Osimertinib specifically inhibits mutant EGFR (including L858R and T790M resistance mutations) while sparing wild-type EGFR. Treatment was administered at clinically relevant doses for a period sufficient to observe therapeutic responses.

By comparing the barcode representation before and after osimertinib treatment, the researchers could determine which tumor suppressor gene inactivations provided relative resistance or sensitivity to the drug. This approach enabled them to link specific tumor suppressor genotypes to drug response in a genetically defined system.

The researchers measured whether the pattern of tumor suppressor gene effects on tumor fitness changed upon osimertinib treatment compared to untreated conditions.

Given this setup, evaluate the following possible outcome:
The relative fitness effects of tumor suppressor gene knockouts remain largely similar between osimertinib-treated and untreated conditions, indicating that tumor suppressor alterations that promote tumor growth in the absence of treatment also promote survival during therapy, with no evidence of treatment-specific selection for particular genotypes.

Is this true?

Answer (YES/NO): NO